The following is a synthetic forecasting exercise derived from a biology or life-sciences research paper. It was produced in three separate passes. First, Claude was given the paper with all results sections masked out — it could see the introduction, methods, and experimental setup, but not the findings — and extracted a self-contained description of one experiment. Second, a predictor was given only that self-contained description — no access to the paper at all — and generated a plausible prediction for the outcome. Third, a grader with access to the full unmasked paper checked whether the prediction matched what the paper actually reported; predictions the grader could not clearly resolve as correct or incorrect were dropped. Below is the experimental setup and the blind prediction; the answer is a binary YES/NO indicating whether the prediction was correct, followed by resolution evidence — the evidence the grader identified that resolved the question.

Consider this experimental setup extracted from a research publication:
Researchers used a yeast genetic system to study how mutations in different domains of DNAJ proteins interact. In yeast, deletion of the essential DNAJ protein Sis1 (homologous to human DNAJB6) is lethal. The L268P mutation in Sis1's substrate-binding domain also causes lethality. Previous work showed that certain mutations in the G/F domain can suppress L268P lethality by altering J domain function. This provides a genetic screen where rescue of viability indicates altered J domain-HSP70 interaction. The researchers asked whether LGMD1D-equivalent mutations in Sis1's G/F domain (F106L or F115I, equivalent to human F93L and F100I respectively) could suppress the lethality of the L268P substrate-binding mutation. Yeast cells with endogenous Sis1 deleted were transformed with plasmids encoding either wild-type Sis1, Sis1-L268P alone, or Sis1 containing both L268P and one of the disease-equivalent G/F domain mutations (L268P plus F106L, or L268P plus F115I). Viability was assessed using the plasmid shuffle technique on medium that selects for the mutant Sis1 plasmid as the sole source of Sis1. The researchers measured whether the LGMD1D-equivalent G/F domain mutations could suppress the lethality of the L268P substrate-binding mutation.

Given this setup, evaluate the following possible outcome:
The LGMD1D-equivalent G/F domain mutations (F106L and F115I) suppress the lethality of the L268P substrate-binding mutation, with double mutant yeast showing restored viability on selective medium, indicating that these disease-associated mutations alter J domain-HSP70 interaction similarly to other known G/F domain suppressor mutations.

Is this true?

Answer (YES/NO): NO